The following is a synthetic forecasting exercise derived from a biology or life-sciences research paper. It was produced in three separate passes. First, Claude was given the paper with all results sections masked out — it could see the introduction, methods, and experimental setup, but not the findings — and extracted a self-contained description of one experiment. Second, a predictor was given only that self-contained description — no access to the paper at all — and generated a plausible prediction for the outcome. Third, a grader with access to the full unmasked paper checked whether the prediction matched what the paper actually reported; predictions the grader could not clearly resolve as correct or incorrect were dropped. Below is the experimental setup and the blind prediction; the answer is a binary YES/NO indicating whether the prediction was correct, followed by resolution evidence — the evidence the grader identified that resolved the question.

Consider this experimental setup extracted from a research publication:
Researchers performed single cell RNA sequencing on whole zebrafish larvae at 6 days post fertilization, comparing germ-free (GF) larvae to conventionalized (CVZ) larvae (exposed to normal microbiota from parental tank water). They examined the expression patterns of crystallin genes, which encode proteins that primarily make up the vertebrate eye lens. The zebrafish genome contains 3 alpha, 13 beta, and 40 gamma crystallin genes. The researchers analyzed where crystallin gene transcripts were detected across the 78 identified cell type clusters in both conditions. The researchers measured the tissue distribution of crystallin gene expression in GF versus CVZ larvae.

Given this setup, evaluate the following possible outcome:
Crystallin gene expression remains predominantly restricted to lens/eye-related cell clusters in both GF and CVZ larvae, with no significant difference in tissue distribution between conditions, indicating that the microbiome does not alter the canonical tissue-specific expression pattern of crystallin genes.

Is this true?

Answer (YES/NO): NO